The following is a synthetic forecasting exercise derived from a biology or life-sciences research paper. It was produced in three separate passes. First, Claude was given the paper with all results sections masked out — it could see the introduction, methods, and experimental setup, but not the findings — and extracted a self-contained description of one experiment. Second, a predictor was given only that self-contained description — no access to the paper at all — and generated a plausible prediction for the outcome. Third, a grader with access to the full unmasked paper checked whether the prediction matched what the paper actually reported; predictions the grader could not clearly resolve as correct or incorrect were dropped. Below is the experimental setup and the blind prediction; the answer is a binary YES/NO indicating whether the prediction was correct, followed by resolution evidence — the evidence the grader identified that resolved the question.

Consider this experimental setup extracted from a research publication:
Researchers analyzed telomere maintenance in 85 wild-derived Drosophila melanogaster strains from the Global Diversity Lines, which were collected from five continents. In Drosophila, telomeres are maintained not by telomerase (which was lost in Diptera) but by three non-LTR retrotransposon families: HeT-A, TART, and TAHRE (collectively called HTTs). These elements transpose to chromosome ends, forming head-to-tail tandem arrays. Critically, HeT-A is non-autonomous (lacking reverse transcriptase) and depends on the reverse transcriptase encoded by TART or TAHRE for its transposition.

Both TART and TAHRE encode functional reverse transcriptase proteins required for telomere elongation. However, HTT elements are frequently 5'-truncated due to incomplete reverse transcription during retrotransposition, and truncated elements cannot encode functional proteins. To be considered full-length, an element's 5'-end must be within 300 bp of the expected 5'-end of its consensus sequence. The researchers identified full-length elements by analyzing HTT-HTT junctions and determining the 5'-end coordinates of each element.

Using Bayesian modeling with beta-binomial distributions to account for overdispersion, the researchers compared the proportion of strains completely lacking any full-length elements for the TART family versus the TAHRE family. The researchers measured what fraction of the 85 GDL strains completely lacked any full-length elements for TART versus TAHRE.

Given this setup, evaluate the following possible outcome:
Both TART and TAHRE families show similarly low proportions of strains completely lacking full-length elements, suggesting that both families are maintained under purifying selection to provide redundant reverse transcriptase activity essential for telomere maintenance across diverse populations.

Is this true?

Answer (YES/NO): NO